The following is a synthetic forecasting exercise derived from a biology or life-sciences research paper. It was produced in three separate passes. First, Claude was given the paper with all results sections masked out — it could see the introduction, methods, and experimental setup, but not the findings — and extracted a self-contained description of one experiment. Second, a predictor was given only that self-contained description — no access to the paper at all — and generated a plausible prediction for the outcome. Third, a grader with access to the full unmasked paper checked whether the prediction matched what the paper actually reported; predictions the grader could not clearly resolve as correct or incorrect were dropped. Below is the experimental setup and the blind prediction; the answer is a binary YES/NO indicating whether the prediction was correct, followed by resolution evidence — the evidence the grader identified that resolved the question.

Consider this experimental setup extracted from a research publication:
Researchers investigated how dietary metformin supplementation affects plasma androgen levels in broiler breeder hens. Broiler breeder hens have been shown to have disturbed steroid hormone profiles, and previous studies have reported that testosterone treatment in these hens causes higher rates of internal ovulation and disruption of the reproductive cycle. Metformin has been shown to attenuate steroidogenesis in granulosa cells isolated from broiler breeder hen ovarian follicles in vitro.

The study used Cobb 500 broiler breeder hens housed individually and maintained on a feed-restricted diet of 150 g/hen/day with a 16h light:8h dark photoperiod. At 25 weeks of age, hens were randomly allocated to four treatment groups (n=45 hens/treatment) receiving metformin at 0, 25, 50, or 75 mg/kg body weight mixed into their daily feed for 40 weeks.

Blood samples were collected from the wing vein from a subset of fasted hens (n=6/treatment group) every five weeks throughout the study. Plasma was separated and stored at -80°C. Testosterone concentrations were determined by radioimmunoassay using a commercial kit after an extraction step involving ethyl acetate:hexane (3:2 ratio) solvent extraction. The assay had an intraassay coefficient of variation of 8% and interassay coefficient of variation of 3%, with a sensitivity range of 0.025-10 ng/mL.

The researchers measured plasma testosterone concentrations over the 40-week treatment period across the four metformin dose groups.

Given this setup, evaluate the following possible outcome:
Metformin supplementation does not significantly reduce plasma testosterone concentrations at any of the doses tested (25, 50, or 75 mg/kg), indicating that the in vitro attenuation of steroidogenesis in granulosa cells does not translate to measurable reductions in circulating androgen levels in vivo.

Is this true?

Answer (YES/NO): NO